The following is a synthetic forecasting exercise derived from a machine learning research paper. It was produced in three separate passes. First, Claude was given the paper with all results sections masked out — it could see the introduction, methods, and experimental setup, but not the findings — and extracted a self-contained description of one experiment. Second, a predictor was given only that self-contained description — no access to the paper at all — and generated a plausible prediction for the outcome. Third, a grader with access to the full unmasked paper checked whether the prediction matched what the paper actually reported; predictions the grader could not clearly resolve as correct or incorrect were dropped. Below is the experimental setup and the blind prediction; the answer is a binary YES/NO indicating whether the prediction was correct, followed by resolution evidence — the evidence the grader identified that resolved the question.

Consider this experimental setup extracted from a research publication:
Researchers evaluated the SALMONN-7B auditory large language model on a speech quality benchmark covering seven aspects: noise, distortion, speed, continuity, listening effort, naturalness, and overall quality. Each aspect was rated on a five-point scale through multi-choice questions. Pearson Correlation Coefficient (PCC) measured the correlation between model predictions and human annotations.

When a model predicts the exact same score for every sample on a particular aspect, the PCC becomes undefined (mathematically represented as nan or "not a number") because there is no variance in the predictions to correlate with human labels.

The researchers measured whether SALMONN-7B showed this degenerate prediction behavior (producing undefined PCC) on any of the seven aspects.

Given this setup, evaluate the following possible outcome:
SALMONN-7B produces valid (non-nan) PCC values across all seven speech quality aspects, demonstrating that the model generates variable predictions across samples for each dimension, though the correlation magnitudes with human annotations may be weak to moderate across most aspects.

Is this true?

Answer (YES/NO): NO